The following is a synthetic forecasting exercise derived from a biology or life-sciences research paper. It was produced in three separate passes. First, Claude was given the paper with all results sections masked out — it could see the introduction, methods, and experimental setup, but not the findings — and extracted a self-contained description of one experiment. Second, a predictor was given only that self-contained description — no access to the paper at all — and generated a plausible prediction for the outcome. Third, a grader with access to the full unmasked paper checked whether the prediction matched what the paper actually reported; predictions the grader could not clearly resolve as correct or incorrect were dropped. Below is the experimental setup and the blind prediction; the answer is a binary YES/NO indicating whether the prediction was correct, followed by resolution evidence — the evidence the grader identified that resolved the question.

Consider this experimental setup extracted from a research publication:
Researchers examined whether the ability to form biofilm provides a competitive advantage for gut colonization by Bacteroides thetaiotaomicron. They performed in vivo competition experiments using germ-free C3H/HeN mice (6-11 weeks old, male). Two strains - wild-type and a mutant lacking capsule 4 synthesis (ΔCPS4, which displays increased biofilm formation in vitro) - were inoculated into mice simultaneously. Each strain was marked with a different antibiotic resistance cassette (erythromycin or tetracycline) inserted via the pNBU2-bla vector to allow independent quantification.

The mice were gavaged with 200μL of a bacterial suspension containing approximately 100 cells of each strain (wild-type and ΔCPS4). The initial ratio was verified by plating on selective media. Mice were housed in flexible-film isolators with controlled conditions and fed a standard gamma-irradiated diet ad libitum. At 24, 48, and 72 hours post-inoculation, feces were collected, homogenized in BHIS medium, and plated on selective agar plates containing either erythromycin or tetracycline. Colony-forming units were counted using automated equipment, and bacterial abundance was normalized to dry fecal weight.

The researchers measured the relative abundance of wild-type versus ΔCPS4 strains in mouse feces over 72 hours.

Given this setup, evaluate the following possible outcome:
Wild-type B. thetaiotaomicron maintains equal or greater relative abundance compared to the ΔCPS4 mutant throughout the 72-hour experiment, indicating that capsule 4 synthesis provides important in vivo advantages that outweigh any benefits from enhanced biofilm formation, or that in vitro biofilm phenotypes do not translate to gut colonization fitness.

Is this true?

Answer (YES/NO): YES